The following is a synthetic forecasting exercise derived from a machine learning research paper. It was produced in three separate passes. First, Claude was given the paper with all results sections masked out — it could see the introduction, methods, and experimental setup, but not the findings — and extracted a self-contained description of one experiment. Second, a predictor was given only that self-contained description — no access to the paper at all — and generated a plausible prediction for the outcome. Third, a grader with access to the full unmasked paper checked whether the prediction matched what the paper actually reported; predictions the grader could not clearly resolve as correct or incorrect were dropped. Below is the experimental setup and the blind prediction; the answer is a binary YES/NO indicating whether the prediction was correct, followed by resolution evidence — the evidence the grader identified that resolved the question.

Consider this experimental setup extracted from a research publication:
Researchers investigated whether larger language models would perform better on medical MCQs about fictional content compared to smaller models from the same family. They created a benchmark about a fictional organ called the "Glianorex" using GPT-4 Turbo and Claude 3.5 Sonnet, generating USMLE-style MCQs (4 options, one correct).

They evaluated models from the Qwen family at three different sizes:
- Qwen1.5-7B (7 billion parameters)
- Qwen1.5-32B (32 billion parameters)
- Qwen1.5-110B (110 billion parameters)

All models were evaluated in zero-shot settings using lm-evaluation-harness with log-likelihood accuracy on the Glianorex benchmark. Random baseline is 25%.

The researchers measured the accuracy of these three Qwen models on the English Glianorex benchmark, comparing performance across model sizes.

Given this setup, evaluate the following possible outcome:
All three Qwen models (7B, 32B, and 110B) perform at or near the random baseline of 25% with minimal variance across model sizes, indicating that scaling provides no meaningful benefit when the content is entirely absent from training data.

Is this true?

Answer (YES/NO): NO